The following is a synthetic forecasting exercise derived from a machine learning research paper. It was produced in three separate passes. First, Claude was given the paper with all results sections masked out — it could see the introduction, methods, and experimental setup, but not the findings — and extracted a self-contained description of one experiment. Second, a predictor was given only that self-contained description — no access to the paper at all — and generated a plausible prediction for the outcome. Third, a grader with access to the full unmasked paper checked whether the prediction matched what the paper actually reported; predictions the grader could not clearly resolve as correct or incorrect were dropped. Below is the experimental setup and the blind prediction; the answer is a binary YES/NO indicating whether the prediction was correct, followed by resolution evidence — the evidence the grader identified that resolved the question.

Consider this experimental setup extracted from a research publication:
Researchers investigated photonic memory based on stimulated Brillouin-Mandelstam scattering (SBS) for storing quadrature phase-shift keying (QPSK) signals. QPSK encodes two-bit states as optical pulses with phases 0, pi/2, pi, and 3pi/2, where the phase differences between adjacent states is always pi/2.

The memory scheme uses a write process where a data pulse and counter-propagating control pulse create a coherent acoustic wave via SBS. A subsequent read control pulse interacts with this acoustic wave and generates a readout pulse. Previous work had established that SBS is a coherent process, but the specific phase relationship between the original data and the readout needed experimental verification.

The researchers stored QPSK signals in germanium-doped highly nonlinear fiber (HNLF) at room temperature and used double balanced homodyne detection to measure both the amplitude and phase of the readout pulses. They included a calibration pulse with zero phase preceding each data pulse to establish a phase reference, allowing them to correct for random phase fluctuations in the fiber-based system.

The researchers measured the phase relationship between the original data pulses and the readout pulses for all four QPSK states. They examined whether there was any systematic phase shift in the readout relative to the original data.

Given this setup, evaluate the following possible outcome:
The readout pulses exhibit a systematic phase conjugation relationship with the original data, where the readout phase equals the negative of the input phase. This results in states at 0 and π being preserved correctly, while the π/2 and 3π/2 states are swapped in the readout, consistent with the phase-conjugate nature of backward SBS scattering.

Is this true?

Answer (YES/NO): NO